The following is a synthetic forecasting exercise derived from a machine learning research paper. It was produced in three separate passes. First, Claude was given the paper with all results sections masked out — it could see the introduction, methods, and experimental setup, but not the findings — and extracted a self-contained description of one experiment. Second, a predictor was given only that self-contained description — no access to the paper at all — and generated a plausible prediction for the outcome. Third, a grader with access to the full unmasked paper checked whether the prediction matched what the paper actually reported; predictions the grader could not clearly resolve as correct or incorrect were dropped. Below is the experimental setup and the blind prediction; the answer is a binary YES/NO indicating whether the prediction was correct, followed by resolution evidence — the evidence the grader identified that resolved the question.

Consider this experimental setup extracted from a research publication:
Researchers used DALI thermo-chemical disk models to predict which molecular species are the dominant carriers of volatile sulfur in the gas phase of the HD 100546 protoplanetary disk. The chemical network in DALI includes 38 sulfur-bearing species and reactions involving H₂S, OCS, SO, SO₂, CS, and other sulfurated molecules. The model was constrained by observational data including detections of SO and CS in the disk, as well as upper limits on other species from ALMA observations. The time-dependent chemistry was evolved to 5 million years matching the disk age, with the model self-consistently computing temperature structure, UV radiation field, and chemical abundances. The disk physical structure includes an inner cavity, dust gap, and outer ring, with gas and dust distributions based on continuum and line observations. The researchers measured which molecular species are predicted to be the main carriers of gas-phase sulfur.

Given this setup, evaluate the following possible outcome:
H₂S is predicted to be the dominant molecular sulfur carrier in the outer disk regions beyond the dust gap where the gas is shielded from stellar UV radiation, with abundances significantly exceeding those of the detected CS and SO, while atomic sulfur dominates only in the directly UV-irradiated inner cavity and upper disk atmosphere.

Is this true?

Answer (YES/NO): NO